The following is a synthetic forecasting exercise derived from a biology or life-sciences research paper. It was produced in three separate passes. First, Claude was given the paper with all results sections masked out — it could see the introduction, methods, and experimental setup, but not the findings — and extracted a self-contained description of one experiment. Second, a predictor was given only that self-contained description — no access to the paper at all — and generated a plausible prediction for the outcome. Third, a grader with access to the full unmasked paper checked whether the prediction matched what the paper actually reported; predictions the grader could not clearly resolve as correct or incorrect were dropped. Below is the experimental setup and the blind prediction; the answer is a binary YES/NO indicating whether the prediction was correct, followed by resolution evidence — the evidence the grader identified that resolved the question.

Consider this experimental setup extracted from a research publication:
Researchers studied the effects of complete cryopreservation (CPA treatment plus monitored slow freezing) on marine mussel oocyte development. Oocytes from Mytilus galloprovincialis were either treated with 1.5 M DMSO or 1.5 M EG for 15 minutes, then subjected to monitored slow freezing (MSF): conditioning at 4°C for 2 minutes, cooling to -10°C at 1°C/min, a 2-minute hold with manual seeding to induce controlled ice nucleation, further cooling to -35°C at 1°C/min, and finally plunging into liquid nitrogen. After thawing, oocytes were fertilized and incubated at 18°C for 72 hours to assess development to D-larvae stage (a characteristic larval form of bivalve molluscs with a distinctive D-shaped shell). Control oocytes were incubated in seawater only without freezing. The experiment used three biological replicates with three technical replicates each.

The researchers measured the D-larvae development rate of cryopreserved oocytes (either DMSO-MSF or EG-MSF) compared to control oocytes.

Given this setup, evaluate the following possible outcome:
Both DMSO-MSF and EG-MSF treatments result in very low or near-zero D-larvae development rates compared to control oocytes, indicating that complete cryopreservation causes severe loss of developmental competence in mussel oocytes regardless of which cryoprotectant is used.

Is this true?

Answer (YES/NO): YES